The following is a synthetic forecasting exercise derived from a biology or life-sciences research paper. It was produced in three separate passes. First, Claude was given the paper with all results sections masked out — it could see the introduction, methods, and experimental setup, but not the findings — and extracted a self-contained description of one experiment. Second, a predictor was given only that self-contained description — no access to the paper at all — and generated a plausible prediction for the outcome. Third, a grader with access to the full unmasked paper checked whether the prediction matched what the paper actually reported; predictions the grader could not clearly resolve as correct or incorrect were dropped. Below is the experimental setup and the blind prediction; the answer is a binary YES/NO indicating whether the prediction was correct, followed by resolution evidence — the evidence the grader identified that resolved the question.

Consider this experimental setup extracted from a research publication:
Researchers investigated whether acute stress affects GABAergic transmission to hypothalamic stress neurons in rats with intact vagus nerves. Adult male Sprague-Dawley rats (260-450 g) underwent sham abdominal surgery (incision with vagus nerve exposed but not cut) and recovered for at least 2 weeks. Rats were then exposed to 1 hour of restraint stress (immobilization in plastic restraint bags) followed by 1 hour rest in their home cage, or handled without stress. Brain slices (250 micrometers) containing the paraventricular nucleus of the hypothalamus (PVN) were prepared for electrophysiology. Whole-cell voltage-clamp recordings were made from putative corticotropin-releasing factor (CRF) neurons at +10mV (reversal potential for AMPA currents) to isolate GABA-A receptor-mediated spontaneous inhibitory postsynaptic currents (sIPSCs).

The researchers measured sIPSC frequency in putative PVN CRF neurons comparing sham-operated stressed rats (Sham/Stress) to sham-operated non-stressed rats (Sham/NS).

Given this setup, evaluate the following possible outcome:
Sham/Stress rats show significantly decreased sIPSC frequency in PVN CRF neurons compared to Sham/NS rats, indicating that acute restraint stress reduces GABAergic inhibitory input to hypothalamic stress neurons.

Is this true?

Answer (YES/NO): NO